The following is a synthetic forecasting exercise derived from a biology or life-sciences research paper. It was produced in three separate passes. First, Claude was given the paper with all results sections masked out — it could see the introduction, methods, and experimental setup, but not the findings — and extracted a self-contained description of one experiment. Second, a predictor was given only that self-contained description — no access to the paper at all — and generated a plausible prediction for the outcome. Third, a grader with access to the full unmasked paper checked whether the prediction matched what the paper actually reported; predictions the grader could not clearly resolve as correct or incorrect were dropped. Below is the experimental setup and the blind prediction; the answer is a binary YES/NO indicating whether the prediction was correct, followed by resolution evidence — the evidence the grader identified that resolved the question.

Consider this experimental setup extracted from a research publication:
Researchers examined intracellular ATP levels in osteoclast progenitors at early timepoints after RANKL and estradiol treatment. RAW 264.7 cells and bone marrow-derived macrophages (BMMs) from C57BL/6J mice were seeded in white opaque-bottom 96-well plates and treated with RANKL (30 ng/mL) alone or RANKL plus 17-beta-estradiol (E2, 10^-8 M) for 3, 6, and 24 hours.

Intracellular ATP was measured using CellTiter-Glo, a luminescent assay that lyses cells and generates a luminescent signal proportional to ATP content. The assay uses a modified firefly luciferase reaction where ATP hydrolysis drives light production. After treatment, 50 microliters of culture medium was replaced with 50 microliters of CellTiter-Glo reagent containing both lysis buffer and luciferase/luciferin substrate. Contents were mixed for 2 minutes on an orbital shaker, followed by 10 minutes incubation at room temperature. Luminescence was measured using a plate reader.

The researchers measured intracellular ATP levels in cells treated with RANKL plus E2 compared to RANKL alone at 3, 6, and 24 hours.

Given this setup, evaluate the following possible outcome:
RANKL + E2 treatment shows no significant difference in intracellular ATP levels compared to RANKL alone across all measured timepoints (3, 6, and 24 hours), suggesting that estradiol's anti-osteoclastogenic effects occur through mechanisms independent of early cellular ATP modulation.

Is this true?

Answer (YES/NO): NO